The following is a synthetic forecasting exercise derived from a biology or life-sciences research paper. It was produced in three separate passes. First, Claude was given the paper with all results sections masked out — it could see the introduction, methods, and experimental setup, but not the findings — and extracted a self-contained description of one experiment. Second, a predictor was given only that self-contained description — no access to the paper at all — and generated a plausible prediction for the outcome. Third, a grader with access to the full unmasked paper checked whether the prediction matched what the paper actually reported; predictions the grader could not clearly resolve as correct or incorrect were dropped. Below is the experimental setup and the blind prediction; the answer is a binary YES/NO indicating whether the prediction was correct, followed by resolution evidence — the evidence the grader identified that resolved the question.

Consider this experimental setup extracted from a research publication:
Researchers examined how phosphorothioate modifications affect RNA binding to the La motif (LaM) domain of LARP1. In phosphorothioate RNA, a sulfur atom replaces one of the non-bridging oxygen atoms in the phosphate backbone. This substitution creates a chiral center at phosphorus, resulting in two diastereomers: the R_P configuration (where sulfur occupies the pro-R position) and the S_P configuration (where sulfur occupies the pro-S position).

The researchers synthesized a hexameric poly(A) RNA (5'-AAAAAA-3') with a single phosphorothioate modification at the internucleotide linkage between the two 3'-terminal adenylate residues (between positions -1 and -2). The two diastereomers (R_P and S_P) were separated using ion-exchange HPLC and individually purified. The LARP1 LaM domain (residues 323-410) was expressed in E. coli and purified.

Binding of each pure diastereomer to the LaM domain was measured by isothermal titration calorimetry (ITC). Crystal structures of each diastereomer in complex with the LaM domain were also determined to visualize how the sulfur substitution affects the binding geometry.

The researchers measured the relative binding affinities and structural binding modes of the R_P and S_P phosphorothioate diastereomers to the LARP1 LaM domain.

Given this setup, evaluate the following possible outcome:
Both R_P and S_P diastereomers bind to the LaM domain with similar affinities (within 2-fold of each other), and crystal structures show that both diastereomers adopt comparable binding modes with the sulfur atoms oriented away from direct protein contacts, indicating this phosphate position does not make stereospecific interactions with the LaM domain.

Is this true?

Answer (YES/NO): NO